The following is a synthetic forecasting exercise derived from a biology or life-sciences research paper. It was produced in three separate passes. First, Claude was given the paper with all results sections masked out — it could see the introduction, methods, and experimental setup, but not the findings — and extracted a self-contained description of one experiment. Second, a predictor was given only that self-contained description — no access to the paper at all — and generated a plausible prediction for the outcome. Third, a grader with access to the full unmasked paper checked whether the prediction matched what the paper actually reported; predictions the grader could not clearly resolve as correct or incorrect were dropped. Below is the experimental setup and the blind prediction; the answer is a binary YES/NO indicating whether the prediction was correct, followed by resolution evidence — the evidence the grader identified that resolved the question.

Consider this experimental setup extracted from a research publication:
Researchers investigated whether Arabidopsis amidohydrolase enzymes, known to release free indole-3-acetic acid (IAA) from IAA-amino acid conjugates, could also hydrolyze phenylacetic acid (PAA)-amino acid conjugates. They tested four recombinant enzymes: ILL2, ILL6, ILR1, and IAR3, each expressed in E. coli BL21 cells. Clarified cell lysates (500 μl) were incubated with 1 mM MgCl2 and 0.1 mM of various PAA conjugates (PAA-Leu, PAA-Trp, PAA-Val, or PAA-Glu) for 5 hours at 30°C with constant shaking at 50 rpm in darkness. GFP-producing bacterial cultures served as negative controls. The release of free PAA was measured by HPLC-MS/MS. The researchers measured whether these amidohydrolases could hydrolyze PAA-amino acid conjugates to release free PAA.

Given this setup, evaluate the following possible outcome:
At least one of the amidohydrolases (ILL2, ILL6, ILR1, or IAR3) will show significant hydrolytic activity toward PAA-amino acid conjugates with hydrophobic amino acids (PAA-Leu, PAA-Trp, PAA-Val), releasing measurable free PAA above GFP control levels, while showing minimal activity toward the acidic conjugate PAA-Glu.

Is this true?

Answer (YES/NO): NO